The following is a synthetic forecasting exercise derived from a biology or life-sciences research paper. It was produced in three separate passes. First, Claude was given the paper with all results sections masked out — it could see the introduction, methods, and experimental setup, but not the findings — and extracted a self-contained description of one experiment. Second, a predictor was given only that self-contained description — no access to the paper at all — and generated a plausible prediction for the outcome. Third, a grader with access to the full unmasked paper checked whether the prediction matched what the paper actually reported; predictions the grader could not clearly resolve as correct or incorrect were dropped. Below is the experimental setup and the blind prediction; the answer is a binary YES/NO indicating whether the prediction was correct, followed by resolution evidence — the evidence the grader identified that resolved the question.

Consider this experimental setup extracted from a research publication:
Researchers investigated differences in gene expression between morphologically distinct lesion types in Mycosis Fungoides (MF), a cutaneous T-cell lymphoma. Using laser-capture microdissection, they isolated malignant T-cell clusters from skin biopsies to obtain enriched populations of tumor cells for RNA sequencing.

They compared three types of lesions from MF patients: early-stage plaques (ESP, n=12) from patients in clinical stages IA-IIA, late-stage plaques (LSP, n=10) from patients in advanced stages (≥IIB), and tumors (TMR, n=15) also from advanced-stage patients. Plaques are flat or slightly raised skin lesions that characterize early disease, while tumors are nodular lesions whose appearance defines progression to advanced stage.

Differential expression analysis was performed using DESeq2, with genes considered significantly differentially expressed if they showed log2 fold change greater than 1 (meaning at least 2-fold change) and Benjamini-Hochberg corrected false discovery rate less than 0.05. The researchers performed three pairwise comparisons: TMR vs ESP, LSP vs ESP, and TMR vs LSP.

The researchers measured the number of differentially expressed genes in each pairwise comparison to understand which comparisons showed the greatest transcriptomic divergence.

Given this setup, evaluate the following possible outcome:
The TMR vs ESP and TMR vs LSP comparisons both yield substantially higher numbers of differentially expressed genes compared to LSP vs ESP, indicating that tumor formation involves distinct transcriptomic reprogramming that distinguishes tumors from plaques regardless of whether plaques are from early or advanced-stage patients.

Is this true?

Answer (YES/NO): NO